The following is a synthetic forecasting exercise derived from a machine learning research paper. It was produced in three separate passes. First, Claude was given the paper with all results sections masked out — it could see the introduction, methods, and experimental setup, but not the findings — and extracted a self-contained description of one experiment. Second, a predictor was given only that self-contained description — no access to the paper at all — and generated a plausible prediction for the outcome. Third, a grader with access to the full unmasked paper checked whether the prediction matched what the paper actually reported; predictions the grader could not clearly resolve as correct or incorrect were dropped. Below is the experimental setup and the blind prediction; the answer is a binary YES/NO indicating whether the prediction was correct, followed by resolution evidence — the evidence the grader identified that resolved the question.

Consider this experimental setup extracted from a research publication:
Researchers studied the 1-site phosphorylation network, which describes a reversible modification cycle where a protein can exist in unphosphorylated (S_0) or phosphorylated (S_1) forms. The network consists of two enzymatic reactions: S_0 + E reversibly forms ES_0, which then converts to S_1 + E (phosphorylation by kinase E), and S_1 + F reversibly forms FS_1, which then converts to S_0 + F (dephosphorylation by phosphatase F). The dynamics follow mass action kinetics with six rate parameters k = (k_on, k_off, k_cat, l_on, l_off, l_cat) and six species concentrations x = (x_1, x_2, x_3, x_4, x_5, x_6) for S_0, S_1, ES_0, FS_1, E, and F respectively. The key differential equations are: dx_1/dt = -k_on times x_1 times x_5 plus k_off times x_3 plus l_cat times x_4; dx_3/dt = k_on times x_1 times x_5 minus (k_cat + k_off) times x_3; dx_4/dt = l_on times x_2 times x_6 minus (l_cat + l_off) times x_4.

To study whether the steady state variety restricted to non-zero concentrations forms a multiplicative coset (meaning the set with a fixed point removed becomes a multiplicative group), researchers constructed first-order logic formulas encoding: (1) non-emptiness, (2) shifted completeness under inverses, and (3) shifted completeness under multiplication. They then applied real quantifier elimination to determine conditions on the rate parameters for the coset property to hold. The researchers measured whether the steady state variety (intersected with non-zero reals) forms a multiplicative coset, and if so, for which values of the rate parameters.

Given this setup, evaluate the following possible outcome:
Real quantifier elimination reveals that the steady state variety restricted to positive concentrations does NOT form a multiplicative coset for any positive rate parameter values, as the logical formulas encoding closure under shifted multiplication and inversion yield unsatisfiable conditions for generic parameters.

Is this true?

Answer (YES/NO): NO